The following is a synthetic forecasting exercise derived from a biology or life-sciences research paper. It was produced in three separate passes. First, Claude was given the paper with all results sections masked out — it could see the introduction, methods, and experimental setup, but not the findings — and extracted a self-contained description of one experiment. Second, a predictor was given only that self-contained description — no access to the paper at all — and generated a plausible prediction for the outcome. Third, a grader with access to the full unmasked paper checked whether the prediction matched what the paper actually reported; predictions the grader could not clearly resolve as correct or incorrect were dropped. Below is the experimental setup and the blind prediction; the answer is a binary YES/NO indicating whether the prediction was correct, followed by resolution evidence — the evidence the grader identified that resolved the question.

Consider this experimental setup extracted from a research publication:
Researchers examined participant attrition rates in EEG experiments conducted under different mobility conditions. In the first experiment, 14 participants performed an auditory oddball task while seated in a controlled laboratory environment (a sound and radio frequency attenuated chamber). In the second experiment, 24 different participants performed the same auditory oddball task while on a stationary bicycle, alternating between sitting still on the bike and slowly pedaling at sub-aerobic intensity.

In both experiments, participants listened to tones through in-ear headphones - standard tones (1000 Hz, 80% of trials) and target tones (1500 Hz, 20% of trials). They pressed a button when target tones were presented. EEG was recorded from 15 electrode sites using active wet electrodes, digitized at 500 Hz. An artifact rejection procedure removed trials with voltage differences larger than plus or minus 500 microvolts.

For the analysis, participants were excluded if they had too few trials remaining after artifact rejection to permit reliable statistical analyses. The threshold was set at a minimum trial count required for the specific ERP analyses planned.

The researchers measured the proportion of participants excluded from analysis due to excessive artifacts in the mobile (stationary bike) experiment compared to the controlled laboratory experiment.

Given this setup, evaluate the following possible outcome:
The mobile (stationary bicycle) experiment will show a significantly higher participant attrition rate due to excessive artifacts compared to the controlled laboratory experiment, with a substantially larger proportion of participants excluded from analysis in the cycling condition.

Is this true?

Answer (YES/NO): YES